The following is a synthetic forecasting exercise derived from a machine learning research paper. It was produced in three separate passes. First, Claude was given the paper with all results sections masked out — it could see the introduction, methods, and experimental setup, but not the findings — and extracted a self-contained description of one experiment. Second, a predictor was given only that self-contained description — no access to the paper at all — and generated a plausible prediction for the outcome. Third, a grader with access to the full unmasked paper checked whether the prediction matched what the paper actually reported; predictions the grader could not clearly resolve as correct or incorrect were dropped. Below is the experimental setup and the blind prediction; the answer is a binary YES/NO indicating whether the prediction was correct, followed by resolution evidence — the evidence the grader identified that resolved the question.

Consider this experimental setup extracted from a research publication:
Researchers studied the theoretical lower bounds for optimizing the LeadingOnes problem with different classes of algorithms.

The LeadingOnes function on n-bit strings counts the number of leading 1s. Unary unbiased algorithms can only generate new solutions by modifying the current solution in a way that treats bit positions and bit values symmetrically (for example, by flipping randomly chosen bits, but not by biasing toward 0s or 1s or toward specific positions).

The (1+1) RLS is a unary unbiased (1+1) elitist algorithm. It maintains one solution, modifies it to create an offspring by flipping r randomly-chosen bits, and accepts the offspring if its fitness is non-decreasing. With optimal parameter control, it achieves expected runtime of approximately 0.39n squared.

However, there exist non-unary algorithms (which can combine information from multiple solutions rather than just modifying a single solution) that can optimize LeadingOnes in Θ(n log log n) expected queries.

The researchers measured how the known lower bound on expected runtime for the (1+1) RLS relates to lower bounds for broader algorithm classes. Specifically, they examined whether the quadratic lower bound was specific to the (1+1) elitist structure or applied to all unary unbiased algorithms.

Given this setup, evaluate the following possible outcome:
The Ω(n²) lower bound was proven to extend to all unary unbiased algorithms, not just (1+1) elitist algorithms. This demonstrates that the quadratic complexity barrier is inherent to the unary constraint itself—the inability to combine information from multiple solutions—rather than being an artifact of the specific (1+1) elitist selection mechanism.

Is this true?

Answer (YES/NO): YES